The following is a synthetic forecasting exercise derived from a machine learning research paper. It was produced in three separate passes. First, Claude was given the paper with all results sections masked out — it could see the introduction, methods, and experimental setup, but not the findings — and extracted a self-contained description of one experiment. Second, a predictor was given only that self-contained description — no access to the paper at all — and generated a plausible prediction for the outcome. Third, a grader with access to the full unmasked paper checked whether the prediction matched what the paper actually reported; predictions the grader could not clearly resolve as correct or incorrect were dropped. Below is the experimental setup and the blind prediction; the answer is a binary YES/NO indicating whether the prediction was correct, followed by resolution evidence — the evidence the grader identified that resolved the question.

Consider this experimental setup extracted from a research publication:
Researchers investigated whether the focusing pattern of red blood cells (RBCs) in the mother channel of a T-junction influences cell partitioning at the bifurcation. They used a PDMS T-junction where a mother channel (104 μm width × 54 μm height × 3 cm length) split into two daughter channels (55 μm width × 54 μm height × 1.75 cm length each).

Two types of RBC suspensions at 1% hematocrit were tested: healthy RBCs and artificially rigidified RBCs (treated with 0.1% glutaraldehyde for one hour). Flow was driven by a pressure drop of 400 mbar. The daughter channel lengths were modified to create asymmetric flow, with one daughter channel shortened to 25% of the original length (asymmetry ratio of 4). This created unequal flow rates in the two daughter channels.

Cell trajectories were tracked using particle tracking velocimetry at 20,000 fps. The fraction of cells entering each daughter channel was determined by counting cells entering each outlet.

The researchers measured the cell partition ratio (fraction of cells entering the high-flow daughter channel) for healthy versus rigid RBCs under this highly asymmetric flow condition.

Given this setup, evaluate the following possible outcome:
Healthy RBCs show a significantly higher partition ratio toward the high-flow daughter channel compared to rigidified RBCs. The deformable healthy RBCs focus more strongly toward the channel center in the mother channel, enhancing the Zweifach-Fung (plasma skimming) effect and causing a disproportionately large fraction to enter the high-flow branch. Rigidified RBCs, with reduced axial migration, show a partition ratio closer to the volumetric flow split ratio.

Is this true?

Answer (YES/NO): NO